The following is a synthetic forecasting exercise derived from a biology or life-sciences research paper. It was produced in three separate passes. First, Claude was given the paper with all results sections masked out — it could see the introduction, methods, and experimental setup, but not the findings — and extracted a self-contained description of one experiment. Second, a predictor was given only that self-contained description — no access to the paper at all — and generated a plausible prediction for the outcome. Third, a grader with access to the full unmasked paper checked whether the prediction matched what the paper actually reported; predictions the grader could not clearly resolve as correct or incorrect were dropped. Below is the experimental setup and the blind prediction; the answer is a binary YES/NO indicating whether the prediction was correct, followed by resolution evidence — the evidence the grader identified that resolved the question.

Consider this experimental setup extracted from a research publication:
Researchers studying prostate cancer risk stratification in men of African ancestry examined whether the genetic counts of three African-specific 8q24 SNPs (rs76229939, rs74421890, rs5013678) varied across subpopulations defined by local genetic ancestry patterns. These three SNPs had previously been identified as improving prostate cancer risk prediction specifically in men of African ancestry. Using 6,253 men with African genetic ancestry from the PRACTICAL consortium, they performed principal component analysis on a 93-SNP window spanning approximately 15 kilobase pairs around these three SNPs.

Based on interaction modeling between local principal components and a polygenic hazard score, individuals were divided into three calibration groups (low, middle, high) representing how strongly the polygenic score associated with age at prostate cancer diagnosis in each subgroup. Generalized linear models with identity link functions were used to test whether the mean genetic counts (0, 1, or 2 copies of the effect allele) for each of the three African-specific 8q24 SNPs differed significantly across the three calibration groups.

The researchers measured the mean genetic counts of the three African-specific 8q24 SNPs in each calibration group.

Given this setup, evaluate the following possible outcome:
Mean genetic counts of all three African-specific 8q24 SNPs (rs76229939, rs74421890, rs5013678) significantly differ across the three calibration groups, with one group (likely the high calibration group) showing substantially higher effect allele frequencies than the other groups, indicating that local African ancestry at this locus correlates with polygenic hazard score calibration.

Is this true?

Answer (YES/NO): NO